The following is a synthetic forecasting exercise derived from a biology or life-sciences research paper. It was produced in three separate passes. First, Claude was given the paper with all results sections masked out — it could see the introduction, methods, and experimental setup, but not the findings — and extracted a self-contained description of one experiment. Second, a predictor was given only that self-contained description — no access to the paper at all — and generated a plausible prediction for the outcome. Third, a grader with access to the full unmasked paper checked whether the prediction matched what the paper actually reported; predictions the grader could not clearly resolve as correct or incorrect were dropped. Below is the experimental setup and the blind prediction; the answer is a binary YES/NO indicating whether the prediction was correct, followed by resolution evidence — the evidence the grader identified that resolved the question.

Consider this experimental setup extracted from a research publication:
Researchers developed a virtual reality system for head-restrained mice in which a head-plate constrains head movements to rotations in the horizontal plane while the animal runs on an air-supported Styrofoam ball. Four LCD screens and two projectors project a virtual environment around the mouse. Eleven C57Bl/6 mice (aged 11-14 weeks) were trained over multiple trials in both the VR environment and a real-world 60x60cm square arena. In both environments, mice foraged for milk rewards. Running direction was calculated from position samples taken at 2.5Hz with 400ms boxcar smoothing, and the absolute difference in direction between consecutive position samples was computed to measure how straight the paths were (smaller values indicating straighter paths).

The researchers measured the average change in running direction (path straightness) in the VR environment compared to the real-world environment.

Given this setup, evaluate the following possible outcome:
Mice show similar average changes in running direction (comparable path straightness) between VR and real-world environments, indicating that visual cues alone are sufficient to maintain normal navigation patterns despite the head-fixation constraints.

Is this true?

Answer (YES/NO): NO